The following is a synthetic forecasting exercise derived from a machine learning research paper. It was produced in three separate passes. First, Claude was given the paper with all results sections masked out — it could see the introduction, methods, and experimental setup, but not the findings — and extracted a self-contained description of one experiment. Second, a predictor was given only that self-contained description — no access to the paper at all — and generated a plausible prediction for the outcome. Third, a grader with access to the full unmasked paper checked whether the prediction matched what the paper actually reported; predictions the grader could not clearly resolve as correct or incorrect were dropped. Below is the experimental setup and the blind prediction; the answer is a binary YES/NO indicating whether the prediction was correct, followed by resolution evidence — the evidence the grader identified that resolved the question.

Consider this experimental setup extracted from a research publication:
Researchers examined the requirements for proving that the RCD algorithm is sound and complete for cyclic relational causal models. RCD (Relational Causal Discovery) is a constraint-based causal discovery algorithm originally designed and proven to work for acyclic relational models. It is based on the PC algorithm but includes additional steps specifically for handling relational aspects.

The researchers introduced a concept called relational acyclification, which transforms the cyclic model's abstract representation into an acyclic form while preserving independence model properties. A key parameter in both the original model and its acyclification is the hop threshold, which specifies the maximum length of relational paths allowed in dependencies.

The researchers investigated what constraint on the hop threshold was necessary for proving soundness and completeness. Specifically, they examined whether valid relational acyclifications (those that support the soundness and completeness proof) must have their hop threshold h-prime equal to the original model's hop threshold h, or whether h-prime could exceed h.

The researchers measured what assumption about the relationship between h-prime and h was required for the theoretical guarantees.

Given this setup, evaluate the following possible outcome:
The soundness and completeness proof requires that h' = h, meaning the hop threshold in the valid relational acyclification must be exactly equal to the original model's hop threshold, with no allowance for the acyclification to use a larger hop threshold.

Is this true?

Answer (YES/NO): YES